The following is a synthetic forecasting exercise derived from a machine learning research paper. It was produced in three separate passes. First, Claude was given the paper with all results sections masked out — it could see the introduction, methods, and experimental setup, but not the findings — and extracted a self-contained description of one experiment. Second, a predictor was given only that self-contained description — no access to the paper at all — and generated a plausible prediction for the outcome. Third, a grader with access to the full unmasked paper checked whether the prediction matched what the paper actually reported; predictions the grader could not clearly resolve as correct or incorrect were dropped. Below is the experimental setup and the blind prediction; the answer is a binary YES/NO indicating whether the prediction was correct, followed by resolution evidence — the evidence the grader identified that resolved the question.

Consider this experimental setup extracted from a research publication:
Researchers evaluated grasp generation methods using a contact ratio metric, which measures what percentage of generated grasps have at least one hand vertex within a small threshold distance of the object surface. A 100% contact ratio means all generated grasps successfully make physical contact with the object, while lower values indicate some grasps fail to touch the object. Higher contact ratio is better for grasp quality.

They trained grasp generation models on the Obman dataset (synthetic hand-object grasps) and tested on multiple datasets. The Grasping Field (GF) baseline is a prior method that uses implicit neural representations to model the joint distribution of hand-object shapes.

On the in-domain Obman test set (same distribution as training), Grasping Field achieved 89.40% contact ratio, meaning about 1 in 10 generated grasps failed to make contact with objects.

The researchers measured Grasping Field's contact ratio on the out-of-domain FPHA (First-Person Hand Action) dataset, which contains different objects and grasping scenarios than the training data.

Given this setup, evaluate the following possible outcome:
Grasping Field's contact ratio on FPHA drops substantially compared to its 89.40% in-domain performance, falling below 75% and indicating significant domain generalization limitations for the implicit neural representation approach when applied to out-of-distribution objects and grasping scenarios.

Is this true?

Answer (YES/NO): NO